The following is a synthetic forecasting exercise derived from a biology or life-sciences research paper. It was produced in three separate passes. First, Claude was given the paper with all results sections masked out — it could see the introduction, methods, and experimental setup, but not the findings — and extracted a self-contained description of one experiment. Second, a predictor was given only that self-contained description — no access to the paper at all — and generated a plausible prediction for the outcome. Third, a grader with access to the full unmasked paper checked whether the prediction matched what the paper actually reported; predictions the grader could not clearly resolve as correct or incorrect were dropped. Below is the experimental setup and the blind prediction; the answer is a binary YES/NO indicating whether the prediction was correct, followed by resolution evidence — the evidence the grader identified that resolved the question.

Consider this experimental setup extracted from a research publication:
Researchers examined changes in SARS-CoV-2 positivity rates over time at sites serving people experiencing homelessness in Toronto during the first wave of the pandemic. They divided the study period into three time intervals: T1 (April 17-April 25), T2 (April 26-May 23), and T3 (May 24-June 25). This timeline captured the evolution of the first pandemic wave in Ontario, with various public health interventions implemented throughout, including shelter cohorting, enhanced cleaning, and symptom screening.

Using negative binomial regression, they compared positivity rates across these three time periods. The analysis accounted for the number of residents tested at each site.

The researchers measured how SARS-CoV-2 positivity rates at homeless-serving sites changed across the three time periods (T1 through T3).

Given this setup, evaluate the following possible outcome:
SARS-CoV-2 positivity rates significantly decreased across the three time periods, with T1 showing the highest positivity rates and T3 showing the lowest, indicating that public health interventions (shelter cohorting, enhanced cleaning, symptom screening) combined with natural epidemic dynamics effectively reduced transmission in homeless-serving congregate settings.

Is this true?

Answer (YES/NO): YES